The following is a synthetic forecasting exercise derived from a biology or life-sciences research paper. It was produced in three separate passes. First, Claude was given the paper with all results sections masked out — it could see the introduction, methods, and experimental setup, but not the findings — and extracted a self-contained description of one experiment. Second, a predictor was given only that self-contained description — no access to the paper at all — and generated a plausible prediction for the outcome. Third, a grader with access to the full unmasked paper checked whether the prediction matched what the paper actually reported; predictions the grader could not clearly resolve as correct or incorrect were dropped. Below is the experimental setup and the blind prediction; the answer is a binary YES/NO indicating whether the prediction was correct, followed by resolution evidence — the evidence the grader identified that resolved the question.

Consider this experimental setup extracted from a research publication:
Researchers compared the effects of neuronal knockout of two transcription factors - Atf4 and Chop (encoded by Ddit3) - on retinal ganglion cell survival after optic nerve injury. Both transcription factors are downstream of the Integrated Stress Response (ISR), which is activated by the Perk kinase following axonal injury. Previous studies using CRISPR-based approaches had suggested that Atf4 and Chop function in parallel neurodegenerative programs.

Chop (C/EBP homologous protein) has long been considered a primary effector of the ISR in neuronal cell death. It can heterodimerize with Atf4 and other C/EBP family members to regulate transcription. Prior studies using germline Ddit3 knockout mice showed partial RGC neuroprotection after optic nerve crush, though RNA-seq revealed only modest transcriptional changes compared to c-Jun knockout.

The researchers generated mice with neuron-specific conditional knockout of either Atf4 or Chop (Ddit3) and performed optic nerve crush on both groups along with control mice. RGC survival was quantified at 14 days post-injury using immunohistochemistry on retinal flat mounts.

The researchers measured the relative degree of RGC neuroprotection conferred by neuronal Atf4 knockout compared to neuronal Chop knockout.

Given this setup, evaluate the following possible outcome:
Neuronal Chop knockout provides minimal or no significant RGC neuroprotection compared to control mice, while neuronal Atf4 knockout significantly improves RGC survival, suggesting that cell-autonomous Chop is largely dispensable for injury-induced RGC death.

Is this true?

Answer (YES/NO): YES